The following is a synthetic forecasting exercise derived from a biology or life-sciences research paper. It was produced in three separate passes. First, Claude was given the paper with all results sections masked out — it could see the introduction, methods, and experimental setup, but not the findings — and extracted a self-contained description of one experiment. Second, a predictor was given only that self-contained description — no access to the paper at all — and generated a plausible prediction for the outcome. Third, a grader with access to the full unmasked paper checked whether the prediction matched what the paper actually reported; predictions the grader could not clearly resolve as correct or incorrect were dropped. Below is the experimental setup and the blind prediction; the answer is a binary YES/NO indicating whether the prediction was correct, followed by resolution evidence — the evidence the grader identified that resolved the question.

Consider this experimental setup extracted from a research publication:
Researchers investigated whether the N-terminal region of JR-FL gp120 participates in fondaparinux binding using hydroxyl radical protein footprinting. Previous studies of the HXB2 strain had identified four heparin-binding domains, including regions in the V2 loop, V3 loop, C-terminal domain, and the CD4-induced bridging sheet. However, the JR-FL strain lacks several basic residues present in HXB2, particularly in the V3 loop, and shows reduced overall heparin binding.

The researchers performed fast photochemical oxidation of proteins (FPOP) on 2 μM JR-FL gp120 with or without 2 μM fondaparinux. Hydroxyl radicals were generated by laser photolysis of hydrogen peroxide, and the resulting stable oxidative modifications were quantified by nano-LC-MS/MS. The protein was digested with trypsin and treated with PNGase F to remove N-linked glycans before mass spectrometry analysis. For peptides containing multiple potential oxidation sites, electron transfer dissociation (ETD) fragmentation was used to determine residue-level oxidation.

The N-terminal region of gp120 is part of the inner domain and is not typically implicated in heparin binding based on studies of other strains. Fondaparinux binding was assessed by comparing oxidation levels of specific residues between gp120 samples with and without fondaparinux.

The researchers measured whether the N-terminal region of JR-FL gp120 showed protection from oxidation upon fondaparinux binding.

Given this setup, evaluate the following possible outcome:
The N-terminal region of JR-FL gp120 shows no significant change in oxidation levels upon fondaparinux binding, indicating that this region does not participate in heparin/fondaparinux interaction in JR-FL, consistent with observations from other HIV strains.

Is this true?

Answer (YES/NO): NO